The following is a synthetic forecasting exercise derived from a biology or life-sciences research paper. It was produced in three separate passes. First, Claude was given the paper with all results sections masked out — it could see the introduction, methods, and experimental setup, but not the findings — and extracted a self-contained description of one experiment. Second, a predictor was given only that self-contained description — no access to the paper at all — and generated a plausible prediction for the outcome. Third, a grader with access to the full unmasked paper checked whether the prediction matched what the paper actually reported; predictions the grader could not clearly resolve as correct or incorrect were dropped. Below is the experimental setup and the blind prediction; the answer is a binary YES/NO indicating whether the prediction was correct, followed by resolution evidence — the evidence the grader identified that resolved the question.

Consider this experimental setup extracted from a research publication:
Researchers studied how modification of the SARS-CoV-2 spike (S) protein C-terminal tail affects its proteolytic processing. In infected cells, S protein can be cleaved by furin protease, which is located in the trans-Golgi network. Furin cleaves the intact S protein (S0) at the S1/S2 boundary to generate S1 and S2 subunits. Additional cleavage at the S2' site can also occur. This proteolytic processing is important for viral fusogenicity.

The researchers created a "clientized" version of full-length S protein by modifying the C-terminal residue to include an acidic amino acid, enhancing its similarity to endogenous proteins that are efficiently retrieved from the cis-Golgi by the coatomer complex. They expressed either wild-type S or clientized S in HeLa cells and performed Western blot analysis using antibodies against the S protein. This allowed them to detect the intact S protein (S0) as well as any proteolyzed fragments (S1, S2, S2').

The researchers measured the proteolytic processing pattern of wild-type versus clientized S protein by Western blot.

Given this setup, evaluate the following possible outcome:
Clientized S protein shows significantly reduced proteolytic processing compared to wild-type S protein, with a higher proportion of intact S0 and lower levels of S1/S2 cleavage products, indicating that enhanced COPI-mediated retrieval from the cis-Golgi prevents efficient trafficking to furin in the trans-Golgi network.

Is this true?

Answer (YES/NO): YES